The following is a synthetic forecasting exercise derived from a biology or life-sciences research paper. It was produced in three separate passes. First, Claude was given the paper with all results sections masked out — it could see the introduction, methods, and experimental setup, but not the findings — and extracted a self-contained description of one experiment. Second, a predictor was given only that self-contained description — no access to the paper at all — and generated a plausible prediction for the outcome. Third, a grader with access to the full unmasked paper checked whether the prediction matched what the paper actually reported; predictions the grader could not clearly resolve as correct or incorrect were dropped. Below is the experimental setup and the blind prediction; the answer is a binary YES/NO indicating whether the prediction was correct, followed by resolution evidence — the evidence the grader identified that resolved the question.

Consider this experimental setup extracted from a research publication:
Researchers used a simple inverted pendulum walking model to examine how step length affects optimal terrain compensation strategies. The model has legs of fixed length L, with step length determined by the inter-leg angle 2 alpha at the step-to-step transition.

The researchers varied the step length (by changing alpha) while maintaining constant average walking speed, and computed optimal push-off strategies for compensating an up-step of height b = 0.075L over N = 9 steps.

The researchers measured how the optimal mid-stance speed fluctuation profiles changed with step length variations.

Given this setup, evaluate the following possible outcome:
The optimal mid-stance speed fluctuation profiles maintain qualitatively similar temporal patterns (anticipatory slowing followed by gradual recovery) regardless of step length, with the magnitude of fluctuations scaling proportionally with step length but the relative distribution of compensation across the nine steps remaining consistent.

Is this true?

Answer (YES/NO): NO